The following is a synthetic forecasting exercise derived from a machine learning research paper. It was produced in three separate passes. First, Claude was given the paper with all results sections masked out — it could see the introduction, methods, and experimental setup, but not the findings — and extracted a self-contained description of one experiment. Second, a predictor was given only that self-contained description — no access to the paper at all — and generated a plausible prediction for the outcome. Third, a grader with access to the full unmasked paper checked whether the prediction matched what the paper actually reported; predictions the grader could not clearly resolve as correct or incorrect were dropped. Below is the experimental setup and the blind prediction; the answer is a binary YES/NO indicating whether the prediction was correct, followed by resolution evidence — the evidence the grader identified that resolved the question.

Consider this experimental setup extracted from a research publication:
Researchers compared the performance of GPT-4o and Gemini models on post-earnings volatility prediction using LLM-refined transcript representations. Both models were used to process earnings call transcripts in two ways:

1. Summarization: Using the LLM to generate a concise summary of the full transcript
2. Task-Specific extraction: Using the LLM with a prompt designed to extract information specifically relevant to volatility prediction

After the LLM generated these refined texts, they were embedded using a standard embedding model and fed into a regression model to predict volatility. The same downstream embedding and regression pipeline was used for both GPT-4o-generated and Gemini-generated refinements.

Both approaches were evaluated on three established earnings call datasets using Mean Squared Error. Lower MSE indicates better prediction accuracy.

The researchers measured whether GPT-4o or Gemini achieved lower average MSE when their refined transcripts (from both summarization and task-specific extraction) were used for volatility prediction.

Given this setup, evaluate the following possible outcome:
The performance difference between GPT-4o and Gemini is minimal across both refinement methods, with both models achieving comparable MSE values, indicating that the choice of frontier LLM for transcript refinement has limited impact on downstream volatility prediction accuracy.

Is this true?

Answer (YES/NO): NO